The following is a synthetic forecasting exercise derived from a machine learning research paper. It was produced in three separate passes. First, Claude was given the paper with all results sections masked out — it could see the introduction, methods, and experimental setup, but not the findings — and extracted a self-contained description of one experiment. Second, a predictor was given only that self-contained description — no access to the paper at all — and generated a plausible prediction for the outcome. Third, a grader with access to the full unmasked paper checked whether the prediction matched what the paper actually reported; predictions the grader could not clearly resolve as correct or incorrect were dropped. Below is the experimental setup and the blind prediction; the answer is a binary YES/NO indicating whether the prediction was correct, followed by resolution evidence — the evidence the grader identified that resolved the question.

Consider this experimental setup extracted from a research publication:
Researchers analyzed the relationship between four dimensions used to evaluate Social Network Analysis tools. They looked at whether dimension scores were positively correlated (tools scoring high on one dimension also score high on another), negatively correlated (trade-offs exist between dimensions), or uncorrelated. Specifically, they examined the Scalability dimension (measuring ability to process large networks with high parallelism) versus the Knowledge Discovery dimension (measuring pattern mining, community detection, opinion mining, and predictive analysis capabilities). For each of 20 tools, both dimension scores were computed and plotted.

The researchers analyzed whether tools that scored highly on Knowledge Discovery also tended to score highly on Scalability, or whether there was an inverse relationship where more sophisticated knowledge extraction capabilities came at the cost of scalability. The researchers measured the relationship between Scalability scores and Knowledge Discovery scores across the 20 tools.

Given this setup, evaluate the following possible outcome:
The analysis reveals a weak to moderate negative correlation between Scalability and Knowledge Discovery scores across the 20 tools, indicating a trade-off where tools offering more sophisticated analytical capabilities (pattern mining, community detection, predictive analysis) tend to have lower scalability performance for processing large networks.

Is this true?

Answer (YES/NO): NO